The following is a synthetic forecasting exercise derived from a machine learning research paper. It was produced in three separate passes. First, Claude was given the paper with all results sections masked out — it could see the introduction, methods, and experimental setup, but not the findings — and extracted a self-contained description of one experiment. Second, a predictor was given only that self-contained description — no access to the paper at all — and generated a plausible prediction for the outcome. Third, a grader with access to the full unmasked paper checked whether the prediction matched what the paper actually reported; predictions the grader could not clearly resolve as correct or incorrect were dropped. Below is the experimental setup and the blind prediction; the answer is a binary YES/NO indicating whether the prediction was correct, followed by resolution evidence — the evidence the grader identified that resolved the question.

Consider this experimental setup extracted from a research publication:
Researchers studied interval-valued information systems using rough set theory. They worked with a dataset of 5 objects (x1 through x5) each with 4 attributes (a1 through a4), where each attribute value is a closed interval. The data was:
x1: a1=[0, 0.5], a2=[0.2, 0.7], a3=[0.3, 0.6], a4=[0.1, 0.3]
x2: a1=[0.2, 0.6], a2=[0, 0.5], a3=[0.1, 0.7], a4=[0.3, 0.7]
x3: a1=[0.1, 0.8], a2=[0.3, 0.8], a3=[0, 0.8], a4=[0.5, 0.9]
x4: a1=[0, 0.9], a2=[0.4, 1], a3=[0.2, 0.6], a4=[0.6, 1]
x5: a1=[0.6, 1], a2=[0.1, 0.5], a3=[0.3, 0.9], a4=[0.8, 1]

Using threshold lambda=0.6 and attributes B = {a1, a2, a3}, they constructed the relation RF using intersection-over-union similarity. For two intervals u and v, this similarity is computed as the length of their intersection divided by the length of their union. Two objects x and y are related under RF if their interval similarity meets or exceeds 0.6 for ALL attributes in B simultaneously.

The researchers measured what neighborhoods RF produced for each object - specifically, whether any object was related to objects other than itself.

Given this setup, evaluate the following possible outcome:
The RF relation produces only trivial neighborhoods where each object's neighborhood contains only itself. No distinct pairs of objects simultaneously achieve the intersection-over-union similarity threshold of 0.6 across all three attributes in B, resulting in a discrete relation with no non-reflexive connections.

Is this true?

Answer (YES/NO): YES